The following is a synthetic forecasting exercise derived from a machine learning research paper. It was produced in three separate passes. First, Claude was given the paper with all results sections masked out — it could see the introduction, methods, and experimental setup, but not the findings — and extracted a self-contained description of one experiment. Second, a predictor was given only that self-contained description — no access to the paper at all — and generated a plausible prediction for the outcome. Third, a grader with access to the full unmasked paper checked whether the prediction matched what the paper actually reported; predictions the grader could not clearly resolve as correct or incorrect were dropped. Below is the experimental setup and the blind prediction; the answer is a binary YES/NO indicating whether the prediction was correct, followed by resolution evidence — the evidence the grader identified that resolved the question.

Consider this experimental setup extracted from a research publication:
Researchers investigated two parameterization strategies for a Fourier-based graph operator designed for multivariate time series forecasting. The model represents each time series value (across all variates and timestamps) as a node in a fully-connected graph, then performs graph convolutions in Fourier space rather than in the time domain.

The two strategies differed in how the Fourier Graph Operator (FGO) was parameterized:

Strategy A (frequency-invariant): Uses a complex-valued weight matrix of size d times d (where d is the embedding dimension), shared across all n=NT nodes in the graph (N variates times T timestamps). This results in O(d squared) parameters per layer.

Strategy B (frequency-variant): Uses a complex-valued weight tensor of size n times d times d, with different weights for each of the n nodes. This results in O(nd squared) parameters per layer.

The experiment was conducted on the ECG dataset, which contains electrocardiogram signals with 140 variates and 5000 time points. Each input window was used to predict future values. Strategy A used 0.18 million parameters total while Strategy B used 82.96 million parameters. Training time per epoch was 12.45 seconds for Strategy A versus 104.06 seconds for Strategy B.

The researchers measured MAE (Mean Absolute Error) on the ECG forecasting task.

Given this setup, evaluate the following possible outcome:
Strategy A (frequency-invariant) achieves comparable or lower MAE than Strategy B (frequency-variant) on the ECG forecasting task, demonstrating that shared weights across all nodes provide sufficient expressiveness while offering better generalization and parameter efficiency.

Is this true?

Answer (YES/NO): YES